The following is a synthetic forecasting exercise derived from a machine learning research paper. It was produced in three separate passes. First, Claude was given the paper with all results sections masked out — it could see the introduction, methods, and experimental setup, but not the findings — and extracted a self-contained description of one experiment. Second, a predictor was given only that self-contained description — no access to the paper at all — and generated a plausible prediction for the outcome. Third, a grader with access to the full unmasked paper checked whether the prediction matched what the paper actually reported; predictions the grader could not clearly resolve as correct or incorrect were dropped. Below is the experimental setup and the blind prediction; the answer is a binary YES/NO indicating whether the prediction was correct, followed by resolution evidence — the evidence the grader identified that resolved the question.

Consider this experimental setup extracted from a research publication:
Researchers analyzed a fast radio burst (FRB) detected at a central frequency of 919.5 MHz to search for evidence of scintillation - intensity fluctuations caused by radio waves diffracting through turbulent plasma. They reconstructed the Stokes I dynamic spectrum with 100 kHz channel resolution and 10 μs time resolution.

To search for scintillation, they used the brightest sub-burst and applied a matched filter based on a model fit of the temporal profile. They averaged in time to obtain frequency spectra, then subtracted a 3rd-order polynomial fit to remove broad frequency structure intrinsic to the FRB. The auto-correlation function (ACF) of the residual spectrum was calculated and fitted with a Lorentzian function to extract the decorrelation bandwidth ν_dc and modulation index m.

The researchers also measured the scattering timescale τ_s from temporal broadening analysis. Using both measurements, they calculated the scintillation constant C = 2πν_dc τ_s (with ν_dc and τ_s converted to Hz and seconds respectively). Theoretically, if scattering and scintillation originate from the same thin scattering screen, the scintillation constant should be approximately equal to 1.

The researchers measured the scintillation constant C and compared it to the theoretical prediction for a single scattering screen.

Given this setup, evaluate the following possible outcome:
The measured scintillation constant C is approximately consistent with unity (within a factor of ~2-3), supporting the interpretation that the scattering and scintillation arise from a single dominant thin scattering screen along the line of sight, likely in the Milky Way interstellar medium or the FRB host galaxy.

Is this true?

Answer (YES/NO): NO